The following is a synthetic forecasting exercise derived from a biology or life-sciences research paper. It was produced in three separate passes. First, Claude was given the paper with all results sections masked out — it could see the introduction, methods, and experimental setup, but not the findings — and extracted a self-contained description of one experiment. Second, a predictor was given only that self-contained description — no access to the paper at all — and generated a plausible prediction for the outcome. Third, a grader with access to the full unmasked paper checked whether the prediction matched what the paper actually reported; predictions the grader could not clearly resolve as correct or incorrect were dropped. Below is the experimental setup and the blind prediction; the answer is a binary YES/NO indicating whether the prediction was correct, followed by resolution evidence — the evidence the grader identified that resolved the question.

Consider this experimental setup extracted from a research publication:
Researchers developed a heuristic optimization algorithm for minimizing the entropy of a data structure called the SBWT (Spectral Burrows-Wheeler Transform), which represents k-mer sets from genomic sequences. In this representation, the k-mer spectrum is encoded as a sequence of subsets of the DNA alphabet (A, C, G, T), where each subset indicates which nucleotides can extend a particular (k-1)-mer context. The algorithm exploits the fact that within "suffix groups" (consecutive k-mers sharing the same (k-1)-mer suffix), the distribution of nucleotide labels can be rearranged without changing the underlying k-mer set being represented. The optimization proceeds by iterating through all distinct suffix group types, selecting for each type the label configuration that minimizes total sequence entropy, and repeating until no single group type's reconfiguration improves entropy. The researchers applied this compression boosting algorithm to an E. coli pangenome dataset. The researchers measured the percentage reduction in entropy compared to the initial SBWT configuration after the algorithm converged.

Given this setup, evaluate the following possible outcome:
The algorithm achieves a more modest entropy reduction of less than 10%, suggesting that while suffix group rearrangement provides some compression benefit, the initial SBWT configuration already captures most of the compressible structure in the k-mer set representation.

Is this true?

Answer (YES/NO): YES